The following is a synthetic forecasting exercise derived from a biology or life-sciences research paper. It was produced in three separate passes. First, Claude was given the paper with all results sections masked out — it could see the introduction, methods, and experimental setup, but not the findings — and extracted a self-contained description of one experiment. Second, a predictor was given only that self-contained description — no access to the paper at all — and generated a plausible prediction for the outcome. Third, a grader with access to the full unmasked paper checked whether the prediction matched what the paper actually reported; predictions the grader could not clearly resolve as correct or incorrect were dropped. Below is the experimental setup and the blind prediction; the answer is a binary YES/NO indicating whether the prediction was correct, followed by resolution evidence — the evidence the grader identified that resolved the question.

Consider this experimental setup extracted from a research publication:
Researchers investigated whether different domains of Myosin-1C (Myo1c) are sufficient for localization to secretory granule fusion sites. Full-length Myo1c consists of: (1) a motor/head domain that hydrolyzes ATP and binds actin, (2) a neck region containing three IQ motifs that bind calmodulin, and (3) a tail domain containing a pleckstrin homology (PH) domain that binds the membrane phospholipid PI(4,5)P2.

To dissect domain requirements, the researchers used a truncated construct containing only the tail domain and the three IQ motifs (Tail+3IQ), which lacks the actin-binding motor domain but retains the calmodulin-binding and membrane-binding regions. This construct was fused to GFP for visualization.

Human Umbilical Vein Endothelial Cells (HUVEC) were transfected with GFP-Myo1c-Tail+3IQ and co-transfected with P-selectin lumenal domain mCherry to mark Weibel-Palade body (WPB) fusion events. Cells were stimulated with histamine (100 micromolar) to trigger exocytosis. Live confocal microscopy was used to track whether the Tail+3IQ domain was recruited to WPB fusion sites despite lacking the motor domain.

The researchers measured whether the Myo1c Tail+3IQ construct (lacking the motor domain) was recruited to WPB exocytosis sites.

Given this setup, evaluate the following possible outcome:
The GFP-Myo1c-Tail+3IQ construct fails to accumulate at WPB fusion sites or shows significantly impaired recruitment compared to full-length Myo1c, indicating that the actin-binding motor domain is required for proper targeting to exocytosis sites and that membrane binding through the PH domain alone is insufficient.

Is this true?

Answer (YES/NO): NO